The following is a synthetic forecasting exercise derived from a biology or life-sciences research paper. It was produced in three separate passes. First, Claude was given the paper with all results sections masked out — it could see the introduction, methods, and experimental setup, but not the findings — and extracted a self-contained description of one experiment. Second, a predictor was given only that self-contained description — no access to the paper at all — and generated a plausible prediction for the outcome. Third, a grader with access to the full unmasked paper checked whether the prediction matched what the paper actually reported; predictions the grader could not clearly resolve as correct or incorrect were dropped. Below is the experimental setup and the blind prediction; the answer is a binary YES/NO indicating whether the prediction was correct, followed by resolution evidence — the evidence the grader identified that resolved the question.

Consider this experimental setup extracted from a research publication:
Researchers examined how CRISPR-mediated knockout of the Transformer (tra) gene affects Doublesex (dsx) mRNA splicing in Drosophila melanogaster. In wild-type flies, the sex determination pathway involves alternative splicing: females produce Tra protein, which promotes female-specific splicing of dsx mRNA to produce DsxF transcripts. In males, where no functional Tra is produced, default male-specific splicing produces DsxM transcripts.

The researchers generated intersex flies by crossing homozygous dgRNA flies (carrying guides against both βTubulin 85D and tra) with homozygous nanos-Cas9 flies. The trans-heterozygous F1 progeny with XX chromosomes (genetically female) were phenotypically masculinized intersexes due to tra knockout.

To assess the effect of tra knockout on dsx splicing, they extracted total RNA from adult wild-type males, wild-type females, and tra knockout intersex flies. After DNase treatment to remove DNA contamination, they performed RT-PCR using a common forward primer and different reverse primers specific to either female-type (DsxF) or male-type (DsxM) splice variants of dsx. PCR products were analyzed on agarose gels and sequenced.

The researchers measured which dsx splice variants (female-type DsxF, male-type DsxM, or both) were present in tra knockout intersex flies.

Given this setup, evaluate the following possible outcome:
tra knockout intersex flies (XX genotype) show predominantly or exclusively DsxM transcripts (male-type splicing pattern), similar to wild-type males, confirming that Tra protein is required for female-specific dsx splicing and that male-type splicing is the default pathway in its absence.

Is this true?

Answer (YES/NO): NO